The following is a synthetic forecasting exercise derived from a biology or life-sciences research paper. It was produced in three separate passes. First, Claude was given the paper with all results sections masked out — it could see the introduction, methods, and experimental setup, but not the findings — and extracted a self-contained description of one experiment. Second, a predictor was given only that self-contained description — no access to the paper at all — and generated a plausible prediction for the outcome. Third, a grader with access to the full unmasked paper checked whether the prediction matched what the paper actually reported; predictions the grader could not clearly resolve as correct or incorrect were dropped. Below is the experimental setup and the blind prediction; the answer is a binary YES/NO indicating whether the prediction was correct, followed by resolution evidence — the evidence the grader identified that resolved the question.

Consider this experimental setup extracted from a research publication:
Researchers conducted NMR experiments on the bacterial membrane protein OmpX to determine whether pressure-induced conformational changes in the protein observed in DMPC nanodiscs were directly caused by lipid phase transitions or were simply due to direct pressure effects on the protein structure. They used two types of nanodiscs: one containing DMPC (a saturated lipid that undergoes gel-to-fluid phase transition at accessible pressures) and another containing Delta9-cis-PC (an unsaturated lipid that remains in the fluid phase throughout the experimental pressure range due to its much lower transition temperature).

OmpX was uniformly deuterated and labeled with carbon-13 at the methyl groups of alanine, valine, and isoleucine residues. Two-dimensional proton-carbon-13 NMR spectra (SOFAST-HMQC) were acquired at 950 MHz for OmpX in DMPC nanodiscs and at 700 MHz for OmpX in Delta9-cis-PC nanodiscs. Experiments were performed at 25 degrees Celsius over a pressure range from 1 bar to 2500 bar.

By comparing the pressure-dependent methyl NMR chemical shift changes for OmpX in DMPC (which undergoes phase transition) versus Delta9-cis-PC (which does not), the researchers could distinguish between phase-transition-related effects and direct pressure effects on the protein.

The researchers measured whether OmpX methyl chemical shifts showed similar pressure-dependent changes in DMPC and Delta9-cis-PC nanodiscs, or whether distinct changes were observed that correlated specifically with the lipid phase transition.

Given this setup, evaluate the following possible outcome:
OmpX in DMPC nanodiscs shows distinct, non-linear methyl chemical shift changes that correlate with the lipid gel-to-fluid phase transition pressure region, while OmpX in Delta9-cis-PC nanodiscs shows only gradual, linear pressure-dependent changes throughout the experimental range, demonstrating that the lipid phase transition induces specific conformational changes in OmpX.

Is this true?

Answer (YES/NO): YES